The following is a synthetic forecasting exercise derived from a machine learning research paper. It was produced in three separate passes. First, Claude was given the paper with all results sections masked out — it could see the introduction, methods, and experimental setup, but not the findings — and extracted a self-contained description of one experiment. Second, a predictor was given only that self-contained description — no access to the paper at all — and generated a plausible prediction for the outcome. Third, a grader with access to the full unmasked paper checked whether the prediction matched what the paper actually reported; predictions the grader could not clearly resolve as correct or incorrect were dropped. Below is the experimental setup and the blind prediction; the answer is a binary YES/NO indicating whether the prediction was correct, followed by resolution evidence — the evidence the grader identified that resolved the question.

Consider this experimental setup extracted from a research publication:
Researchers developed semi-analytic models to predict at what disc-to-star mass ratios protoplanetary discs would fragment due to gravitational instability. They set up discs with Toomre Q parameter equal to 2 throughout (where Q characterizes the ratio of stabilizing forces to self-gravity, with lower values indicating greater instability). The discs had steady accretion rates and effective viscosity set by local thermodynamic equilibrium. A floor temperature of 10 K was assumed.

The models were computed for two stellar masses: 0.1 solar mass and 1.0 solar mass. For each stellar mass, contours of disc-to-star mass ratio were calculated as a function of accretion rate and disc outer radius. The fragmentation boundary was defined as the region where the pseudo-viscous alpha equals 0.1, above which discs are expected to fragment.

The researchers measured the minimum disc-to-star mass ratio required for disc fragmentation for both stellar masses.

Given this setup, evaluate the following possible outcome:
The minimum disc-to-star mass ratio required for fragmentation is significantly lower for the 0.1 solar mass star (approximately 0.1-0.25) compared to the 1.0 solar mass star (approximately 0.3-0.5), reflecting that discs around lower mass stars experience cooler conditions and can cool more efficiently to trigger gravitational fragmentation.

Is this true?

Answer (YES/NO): NO